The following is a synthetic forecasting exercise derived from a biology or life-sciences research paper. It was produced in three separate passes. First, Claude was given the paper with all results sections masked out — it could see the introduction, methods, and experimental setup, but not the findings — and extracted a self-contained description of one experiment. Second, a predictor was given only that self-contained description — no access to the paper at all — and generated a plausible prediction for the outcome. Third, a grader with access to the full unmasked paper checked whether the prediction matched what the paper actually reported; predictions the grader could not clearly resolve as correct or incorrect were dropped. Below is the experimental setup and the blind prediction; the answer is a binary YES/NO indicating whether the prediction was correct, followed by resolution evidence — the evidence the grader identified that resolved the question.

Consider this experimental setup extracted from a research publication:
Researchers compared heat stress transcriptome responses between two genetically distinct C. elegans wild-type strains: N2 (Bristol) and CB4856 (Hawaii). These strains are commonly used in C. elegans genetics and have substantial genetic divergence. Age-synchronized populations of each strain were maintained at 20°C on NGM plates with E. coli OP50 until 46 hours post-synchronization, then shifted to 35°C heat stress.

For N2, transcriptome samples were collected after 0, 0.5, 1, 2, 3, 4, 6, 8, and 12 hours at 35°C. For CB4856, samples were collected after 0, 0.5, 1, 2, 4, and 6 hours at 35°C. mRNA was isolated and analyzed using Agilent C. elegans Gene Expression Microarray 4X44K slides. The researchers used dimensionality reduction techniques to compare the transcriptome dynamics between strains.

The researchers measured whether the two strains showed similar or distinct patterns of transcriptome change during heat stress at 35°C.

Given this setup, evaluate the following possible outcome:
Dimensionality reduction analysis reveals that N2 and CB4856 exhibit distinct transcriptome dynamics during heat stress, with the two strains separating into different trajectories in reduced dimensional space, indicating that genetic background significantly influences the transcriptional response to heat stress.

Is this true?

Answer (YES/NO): NO